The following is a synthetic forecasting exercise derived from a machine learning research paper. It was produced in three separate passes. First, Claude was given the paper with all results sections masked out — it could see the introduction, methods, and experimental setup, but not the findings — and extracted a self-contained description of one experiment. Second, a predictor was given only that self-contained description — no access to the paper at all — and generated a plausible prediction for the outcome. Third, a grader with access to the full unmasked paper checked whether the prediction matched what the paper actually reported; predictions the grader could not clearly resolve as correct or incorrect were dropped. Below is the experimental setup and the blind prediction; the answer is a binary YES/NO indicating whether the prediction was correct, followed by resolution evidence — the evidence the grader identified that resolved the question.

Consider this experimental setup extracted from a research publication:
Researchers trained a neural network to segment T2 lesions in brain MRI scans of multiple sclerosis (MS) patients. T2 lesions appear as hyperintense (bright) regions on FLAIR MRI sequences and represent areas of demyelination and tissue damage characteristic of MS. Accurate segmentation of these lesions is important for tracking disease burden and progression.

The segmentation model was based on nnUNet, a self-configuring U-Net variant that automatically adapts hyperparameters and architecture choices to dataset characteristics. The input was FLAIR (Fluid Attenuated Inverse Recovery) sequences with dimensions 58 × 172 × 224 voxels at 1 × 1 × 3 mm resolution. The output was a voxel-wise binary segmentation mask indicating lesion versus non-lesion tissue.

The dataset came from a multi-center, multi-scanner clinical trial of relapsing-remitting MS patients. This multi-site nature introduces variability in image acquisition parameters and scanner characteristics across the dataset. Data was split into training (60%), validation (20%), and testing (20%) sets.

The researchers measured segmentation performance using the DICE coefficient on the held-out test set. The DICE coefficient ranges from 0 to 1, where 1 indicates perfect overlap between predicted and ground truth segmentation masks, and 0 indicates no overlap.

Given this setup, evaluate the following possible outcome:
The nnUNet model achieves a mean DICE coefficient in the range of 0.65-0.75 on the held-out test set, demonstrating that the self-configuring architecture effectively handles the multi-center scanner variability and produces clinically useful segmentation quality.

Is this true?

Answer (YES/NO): NO